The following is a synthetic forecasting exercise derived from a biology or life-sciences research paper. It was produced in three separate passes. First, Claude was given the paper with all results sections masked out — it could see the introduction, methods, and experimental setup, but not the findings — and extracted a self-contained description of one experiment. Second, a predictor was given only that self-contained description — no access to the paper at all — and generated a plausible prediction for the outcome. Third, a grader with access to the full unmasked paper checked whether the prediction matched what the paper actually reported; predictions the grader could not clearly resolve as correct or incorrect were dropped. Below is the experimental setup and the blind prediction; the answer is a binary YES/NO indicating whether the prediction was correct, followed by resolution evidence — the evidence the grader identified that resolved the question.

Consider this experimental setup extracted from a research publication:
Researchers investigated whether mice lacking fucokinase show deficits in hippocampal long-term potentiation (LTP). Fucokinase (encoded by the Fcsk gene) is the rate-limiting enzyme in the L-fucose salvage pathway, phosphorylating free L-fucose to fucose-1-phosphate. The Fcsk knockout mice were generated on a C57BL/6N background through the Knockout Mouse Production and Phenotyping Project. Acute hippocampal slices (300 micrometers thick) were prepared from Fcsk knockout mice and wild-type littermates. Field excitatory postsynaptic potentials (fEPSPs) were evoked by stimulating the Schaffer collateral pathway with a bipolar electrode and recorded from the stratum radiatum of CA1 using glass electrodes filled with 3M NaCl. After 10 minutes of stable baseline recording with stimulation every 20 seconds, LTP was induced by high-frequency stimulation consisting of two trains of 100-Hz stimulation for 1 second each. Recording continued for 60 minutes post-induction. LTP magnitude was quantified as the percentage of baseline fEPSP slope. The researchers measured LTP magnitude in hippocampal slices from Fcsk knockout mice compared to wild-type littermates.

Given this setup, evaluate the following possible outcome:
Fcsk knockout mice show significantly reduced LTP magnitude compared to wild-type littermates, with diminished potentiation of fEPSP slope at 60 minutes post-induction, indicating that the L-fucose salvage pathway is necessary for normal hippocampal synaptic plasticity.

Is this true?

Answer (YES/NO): YES